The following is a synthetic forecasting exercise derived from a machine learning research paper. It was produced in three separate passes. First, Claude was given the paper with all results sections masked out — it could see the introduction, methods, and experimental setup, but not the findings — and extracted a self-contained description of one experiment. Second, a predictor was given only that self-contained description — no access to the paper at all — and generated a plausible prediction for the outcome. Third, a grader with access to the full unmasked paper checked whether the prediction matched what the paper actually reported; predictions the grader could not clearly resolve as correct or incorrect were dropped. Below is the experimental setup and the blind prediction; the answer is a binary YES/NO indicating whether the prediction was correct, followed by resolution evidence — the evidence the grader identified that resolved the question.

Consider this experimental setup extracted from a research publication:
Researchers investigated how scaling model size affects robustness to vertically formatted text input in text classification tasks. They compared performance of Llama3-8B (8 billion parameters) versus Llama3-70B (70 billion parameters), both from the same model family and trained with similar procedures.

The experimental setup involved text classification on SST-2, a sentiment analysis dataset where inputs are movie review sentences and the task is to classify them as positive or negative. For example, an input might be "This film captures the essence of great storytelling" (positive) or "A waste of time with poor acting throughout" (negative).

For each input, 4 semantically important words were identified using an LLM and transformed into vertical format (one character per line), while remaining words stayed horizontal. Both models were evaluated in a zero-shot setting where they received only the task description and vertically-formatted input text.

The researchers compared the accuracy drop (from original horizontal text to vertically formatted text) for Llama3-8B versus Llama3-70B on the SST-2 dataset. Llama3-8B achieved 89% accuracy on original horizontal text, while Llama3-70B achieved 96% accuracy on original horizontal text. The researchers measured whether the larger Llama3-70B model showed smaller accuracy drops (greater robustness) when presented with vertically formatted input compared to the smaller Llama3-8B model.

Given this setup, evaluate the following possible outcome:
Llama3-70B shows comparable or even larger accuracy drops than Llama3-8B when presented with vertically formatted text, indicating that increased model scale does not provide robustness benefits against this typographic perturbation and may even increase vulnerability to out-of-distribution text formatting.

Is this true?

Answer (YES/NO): YES